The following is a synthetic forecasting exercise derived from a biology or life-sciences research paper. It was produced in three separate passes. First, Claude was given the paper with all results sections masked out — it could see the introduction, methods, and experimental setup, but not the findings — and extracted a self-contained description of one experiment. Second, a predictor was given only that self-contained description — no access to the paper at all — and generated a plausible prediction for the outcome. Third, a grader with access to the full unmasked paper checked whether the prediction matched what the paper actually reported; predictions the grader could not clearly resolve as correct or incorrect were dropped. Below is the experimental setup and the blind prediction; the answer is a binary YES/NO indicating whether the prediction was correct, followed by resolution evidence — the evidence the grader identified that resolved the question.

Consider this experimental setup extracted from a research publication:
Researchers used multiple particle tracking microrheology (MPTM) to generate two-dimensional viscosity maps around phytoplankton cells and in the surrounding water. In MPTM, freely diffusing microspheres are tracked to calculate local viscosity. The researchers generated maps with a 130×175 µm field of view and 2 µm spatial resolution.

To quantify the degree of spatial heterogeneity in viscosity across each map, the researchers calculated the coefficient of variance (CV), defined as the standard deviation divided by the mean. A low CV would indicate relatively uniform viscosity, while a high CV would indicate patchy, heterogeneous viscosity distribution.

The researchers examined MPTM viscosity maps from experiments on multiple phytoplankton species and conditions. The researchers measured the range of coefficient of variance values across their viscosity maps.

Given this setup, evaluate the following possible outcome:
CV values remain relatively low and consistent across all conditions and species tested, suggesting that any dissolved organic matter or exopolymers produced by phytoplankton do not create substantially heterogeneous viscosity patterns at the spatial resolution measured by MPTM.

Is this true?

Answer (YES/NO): NO